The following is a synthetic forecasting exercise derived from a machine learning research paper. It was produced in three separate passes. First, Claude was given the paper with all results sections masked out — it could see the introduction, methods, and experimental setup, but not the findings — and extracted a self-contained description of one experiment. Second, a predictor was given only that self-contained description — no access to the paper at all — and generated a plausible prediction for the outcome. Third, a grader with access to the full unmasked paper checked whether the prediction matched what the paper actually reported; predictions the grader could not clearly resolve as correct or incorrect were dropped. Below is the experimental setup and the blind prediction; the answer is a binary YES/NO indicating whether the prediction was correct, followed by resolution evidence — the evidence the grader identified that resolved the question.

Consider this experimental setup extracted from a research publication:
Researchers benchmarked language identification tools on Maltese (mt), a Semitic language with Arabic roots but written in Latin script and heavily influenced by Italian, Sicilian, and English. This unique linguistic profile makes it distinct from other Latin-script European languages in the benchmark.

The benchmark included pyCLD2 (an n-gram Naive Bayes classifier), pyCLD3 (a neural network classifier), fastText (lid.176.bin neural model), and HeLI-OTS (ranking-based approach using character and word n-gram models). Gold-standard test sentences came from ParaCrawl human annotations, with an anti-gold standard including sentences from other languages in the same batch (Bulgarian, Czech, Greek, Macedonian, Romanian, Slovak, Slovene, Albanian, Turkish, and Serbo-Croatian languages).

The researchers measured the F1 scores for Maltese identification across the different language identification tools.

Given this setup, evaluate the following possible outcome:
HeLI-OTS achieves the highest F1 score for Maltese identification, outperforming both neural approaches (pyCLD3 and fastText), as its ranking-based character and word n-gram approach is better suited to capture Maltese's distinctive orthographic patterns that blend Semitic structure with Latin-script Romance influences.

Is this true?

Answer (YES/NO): YES